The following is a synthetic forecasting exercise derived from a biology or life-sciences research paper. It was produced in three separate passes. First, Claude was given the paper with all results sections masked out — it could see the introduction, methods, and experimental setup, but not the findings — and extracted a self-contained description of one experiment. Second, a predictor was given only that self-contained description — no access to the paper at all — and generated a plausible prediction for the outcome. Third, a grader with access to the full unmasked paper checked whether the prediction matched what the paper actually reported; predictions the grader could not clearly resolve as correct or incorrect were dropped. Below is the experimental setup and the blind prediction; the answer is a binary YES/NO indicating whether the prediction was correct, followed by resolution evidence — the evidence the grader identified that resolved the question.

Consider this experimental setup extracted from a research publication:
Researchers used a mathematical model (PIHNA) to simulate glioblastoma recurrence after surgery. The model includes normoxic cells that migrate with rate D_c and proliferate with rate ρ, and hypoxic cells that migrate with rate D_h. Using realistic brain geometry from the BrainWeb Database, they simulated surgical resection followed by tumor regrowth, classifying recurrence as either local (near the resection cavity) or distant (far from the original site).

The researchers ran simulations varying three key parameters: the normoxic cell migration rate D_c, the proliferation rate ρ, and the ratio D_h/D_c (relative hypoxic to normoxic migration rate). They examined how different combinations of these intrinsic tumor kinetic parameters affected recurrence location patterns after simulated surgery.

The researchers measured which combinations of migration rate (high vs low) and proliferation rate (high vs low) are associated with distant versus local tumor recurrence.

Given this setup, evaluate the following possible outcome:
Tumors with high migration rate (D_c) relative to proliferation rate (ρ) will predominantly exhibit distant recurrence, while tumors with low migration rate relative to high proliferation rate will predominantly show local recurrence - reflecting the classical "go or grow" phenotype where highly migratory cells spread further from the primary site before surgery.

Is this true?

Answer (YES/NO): YES